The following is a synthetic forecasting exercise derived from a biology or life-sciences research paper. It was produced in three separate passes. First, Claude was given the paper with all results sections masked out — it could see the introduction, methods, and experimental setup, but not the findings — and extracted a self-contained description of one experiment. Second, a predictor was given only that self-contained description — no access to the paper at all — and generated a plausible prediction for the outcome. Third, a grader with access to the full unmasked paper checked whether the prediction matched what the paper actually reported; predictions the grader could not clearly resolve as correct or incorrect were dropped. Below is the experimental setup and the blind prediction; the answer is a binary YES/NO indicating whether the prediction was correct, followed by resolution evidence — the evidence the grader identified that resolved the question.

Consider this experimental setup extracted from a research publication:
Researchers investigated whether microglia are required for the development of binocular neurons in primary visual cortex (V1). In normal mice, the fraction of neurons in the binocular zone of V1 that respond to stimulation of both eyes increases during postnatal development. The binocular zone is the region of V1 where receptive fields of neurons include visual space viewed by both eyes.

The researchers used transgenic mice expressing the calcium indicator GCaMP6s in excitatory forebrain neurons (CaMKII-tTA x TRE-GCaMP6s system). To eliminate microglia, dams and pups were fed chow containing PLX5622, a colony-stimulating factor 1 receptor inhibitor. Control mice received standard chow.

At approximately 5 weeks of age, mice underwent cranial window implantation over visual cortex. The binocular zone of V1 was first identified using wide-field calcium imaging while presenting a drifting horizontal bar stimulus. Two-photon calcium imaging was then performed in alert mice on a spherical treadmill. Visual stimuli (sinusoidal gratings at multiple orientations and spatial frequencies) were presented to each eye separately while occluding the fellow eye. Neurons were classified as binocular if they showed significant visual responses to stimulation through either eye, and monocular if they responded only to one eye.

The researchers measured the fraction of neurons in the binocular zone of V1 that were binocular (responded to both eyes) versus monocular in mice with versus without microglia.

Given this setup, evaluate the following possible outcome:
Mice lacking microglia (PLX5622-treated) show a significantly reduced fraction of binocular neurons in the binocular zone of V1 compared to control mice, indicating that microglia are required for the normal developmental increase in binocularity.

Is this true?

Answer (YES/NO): NO